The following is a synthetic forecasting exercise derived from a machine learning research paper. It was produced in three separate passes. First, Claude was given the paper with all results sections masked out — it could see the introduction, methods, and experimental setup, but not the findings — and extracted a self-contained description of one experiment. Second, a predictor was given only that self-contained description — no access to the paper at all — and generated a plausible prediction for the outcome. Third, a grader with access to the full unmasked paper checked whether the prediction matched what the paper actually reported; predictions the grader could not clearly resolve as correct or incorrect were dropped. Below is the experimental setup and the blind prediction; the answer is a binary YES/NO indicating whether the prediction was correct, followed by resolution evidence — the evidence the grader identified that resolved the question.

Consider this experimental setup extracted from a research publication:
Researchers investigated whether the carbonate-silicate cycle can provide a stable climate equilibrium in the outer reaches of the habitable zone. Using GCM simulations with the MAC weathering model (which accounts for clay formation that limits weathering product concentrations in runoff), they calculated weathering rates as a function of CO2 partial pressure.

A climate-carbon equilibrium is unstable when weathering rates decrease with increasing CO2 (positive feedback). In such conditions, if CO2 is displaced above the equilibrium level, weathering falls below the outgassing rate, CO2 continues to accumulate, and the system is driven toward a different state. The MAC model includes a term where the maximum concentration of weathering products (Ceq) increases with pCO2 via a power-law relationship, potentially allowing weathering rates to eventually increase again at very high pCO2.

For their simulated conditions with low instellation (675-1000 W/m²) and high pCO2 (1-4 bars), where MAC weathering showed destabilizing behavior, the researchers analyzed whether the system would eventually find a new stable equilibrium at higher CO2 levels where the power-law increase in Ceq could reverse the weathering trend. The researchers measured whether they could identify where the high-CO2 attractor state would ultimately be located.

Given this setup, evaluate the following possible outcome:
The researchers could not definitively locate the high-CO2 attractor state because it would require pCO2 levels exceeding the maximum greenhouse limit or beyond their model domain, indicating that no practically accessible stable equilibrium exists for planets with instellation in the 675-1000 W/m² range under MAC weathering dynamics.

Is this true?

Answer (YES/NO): NO